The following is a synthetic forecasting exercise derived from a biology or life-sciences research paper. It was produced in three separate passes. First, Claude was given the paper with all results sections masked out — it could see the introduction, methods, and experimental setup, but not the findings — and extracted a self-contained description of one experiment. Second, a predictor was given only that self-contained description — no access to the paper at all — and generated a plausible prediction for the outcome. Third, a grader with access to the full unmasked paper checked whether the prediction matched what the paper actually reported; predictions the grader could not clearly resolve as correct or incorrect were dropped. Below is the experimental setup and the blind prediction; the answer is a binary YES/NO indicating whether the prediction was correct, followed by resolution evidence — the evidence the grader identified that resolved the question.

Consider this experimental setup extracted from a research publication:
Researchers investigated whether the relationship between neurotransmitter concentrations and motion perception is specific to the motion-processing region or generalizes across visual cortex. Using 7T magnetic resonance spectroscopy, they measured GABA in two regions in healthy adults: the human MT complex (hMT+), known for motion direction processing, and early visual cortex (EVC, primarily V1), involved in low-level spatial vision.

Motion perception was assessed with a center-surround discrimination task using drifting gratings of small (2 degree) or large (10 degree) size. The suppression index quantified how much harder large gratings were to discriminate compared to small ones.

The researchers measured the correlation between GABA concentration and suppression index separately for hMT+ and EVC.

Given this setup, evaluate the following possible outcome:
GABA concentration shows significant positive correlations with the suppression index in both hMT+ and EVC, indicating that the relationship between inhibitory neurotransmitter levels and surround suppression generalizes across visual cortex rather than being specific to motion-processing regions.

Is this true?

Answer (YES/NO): NO